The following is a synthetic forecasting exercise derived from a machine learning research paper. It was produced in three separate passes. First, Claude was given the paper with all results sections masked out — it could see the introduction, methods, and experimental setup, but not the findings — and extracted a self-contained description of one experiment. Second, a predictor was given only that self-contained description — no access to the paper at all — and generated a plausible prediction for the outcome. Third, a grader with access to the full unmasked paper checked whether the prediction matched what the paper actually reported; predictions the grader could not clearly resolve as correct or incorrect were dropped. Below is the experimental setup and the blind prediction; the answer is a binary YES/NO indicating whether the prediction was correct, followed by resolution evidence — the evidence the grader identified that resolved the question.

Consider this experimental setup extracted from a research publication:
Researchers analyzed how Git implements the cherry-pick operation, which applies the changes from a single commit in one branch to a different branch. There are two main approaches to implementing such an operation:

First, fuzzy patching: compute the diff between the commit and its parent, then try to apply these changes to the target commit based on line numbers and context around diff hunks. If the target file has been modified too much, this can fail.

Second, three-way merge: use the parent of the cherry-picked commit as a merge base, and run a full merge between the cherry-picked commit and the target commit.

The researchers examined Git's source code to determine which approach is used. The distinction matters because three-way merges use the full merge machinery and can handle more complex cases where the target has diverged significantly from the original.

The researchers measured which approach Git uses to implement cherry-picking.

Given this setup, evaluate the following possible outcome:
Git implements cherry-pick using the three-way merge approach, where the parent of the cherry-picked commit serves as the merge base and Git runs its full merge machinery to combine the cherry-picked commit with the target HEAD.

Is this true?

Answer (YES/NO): YES